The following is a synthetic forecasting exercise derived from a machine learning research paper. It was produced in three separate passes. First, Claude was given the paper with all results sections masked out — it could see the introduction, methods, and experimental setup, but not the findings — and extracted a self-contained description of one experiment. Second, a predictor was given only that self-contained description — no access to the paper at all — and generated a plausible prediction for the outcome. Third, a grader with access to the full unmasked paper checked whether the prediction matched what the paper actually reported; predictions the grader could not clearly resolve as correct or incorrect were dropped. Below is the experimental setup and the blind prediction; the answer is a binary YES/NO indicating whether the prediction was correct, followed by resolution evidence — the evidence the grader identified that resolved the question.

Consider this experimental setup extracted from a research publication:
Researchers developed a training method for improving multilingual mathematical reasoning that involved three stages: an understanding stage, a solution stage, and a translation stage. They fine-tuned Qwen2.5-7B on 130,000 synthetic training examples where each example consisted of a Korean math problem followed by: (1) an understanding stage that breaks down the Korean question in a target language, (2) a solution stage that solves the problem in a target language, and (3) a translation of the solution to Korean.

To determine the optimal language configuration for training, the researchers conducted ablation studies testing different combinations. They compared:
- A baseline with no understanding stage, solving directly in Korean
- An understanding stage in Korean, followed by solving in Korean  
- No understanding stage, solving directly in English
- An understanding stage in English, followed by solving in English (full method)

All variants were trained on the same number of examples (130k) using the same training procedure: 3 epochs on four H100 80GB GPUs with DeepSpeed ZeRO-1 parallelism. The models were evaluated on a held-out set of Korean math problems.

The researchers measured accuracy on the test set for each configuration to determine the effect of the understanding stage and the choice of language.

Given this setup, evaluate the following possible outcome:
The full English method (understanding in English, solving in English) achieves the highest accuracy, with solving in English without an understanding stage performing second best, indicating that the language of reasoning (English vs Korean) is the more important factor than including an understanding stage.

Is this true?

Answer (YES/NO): YES